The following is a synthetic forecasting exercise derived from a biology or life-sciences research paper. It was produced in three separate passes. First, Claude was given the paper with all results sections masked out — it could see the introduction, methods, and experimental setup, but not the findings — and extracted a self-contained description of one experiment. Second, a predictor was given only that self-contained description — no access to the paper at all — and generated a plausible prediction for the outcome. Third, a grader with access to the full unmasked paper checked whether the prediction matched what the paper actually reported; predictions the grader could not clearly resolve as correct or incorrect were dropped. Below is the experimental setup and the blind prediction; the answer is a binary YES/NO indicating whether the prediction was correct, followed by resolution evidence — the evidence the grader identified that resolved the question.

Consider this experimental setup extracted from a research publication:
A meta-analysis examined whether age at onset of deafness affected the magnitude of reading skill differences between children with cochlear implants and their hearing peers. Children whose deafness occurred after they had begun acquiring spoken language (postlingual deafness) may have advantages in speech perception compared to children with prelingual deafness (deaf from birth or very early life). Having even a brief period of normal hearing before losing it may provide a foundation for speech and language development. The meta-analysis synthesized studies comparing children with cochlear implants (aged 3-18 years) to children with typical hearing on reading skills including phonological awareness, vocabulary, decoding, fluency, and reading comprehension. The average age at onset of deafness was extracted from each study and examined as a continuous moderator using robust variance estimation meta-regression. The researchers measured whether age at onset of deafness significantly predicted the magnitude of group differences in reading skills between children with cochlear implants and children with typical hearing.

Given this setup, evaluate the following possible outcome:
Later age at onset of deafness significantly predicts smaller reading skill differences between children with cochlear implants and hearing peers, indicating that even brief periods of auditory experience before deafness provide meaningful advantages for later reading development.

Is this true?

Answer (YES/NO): NO